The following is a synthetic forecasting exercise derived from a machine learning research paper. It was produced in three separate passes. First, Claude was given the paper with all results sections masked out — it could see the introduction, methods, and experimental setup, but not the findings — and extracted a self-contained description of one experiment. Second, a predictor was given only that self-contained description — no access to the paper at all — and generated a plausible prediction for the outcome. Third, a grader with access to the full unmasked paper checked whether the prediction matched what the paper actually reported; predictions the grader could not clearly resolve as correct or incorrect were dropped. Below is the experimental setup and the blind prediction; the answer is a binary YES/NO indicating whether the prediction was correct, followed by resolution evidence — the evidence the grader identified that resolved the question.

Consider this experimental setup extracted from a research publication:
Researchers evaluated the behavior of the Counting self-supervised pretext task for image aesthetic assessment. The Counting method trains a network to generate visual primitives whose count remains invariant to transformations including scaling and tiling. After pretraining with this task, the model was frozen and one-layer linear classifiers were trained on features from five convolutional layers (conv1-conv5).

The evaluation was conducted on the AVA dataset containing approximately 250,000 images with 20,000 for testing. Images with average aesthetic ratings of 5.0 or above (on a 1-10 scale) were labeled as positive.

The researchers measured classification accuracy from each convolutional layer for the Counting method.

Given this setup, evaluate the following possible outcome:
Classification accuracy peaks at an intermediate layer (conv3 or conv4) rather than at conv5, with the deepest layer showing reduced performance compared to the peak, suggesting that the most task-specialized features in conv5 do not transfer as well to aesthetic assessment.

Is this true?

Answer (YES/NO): YES